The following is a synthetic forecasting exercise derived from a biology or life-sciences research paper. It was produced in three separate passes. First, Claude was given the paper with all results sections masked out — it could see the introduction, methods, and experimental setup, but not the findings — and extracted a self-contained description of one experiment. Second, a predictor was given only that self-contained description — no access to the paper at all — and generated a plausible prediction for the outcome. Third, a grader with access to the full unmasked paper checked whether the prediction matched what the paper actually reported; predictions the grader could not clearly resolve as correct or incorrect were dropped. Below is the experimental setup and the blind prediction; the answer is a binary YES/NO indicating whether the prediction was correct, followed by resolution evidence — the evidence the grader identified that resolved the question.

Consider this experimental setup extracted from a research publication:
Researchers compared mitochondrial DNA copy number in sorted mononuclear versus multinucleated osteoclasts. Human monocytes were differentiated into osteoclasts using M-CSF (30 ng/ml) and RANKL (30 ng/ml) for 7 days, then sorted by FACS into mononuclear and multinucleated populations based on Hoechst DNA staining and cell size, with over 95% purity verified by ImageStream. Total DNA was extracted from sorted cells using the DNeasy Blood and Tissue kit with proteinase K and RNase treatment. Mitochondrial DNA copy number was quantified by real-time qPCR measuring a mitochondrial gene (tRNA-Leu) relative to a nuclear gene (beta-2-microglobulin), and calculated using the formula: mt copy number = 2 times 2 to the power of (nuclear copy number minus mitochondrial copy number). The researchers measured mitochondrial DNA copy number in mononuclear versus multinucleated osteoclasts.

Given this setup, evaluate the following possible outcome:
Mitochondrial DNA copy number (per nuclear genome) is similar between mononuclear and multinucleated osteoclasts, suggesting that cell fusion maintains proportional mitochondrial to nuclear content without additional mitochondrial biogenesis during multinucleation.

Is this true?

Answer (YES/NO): YES